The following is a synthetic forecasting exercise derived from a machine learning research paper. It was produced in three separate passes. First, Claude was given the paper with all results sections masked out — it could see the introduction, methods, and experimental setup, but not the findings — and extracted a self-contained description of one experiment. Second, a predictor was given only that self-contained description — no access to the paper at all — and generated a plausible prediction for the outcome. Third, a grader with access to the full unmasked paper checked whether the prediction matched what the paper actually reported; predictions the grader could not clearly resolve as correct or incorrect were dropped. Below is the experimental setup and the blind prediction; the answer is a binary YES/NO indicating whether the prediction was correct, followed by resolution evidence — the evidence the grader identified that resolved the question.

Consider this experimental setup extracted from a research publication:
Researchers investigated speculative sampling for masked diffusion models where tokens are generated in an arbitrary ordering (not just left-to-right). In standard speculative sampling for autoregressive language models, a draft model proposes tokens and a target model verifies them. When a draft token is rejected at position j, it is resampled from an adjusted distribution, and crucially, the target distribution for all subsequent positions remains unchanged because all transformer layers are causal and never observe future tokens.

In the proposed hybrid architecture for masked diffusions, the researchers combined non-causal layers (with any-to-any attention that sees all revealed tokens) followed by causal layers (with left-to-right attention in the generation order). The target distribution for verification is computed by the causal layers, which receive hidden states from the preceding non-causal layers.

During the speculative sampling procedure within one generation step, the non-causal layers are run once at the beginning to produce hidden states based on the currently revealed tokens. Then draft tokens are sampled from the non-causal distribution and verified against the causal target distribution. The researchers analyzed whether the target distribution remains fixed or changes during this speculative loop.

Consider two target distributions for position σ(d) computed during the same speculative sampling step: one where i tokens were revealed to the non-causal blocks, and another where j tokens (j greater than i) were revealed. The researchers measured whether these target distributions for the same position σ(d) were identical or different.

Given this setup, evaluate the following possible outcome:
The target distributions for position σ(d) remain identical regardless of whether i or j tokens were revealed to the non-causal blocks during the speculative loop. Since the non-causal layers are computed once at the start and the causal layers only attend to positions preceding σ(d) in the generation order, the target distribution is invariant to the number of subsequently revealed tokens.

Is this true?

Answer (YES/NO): NO